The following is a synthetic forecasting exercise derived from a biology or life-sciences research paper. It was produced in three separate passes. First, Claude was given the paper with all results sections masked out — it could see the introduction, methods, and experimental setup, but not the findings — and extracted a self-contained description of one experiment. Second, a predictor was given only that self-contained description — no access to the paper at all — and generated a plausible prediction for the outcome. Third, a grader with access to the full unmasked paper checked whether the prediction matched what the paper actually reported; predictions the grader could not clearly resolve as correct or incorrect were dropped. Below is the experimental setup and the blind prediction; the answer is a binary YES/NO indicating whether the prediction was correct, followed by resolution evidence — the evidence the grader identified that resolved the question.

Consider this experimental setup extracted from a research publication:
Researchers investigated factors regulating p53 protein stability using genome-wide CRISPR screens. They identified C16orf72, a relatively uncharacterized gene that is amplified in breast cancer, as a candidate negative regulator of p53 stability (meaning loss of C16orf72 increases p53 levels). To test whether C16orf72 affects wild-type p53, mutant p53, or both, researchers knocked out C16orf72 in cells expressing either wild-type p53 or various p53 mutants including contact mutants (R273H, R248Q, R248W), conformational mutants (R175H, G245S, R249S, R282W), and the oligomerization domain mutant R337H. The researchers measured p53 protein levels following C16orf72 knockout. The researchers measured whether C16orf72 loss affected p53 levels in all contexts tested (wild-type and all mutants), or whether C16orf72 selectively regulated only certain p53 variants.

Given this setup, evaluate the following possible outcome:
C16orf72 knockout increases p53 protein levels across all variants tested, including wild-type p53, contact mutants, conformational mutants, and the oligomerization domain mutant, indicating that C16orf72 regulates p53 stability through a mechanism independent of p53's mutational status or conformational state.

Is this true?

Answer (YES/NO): YES